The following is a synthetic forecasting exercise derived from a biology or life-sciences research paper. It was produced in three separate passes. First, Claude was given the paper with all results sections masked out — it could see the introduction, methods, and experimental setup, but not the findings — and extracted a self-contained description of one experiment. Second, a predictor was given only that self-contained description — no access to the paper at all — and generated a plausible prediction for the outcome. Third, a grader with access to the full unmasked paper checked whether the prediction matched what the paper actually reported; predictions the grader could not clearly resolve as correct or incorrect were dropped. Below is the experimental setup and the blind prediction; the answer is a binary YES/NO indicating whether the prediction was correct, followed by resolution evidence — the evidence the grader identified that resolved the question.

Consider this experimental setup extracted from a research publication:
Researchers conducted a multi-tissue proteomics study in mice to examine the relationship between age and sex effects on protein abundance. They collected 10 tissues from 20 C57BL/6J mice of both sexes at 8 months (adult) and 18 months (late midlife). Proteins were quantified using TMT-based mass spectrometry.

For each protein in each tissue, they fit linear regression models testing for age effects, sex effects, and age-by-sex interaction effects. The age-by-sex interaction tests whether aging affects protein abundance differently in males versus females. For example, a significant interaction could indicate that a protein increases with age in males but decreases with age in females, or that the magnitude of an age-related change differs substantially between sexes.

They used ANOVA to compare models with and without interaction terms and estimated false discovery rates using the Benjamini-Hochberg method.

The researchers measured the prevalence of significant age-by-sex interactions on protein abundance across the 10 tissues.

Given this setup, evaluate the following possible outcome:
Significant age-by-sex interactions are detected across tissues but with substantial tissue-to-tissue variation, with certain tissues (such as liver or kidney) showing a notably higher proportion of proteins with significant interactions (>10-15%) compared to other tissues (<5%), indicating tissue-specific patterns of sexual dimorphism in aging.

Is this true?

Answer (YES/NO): NO